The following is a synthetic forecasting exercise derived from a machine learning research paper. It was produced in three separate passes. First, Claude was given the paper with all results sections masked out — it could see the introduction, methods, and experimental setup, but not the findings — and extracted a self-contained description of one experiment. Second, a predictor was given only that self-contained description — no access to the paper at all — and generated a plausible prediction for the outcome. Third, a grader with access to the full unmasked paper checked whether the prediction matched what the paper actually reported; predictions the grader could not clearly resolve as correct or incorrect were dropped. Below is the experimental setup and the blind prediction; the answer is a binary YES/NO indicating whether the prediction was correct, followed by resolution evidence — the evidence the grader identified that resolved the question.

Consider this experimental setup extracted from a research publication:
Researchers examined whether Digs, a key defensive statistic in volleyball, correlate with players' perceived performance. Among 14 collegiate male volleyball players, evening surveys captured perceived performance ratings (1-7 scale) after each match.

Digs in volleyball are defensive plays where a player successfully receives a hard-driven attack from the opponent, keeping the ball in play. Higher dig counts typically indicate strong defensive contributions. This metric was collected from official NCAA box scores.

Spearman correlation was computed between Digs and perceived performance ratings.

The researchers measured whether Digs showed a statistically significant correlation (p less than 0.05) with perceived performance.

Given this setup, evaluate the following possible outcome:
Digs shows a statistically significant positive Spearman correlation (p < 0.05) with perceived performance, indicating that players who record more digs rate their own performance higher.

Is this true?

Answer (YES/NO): NO